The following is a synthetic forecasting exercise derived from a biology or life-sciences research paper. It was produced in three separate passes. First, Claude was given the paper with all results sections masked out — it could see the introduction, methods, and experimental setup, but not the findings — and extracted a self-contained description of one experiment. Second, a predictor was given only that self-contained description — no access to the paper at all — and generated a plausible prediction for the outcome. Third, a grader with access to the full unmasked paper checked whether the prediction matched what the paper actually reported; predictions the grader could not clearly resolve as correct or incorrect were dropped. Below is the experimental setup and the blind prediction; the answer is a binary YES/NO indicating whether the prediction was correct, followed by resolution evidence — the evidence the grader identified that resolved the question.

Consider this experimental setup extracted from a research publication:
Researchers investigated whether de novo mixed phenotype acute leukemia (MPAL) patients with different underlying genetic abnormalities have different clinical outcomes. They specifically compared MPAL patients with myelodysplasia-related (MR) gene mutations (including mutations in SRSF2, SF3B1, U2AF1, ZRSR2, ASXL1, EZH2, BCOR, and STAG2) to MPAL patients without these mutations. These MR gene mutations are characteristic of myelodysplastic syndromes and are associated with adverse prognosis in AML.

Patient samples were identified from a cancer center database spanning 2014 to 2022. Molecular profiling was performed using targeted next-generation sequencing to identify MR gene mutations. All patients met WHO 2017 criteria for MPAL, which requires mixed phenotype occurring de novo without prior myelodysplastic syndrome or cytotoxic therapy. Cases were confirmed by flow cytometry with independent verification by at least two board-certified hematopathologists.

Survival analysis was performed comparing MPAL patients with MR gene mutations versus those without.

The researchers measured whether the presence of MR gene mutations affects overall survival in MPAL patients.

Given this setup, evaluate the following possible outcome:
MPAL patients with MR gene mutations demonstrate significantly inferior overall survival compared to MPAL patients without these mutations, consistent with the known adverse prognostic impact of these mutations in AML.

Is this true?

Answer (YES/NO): NO